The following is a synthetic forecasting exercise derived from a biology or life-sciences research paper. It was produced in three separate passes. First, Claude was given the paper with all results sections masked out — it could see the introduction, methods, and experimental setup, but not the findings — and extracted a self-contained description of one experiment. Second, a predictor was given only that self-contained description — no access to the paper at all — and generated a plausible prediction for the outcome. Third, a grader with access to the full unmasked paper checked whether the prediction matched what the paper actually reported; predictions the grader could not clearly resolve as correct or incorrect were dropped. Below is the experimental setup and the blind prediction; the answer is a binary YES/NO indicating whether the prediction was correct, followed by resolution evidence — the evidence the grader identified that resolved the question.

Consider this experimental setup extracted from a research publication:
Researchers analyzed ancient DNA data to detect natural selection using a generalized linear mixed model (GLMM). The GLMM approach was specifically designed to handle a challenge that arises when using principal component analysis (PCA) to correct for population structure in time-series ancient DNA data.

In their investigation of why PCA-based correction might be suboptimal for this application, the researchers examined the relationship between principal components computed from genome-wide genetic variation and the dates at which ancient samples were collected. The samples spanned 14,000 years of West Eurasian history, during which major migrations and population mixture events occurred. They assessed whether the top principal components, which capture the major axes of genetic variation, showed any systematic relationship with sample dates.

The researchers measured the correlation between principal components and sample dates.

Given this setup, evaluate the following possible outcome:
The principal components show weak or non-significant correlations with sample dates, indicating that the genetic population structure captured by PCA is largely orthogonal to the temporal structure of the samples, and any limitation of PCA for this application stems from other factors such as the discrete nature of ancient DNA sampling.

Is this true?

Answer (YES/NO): NO